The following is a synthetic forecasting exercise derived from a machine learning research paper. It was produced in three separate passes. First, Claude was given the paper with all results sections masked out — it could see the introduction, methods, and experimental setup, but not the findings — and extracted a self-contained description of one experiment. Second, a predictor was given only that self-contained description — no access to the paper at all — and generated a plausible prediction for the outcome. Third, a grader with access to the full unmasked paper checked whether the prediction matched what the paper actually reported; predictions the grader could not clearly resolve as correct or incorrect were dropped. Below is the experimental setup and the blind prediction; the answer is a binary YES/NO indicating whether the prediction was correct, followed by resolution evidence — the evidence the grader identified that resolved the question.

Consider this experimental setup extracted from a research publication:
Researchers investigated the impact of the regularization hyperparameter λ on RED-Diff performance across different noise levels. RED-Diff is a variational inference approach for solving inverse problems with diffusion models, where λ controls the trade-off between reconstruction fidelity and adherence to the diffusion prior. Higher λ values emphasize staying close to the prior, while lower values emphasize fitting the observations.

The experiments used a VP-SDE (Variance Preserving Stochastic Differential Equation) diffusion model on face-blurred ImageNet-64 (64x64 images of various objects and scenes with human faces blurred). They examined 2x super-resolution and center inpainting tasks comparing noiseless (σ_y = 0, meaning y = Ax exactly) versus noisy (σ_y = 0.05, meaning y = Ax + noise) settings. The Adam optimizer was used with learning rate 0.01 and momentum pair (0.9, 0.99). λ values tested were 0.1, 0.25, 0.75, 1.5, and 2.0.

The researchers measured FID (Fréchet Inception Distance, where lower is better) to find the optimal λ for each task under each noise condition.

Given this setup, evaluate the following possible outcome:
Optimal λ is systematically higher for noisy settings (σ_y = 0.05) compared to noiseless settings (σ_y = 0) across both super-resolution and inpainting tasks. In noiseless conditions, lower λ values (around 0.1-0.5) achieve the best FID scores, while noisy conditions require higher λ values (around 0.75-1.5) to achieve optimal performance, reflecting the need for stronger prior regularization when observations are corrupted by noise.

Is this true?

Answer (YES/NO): YES